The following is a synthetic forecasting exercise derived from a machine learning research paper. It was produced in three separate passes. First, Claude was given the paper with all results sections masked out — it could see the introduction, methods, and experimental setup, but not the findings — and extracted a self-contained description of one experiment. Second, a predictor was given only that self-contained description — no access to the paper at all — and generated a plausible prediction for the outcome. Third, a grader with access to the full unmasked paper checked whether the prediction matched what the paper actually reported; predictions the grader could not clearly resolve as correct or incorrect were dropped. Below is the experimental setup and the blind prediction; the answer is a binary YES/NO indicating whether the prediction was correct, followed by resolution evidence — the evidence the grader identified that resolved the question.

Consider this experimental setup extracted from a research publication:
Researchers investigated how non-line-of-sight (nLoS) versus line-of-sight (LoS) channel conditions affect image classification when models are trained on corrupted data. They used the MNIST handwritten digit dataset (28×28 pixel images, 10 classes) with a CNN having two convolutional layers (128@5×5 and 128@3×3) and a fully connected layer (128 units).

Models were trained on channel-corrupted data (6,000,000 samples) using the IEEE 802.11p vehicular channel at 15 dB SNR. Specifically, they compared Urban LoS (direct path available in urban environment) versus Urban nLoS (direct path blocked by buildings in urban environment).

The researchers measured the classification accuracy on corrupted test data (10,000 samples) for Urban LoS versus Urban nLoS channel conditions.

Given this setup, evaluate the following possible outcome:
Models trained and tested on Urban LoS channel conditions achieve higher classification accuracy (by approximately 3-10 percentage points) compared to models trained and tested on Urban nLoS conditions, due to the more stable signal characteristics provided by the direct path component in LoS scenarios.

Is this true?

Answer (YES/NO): NO